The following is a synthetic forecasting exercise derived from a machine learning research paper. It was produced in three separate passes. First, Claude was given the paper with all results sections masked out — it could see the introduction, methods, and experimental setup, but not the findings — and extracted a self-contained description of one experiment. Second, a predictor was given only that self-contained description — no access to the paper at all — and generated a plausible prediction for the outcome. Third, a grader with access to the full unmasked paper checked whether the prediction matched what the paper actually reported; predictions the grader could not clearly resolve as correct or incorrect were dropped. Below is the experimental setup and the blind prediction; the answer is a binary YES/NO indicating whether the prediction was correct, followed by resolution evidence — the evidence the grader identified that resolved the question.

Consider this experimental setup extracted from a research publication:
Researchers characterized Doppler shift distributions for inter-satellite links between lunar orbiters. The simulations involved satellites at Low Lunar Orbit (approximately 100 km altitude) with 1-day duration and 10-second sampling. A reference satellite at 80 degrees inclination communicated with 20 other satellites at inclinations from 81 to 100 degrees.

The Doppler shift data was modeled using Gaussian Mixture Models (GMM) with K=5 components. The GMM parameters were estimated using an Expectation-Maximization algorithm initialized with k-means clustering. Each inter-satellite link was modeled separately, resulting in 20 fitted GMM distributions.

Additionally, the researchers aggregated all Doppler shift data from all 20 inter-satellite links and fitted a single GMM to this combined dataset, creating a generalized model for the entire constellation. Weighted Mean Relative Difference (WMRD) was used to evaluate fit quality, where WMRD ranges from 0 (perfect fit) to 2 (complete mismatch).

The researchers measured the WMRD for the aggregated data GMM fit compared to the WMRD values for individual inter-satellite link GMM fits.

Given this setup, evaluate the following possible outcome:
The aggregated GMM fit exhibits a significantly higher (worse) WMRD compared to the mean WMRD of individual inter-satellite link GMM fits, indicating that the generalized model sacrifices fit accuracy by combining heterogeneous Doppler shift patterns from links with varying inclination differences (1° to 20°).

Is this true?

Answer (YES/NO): NO